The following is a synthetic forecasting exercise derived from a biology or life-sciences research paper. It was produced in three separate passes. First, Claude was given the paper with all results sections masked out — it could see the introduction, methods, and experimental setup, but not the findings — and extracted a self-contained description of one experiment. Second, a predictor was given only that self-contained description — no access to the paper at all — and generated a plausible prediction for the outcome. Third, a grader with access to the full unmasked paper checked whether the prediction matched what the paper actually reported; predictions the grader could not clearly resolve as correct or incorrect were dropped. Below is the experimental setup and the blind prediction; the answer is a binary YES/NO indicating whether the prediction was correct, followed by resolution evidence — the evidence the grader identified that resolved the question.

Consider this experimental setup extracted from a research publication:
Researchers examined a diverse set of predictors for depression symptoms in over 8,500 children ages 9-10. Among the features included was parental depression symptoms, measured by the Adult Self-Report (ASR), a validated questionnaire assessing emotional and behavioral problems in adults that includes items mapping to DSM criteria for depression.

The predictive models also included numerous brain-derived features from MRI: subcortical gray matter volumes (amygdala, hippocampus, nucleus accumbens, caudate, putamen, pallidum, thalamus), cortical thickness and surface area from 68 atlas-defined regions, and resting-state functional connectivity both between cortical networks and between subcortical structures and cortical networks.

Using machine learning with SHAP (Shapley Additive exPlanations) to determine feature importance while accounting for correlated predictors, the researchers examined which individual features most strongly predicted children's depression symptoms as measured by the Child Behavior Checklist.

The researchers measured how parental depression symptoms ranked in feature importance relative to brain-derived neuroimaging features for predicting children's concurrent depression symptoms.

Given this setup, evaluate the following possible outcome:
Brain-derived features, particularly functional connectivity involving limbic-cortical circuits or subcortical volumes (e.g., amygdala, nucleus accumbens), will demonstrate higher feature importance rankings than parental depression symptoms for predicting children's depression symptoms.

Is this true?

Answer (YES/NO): NO